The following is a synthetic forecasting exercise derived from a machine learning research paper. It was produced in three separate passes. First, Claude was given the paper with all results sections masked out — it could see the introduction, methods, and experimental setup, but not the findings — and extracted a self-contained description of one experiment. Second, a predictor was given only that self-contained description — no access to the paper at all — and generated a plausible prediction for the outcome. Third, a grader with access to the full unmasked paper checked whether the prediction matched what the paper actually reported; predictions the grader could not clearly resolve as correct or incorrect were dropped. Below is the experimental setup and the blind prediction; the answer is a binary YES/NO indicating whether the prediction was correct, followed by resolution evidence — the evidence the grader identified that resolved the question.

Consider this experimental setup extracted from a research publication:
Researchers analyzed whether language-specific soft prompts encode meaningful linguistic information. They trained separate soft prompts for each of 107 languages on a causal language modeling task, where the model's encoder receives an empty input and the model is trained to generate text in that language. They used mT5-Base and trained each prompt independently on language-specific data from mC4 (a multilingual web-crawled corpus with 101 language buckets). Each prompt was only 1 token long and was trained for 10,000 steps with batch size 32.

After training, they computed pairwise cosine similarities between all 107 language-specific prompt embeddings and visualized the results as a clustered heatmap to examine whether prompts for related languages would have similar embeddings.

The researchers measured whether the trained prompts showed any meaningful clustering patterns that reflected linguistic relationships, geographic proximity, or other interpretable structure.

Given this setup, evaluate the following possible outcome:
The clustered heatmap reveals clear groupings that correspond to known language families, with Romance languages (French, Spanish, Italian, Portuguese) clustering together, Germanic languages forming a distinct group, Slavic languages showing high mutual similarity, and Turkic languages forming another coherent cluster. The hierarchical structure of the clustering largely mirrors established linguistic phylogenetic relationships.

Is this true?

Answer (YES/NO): NO